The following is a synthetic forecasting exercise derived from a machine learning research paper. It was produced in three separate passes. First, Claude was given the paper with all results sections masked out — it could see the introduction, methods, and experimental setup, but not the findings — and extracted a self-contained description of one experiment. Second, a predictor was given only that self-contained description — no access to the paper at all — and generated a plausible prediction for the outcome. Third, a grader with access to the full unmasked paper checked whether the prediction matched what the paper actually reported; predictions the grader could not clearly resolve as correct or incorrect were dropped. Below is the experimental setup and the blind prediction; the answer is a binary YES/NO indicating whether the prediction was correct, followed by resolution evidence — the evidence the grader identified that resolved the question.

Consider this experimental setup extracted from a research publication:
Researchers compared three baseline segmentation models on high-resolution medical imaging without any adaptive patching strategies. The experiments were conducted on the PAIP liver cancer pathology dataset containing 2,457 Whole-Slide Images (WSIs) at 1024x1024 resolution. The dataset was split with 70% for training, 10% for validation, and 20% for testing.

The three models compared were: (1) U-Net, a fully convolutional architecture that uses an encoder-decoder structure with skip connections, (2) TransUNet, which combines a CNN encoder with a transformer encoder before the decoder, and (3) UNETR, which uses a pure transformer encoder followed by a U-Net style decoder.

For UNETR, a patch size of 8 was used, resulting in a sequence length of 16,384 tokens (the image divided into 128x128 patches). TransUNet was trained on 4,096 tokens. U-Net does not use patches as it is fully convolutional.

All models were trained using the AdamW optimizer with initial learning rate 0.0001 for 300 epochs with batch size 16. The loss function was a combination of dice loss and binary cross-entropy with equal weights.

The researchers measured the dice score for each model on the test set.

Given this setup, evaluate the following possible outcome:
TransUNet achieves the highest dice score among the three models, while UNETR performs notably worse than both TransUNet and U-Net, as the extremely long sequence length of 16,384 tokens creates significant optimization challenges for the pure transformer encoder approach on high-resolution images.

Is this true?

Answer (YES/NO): NO